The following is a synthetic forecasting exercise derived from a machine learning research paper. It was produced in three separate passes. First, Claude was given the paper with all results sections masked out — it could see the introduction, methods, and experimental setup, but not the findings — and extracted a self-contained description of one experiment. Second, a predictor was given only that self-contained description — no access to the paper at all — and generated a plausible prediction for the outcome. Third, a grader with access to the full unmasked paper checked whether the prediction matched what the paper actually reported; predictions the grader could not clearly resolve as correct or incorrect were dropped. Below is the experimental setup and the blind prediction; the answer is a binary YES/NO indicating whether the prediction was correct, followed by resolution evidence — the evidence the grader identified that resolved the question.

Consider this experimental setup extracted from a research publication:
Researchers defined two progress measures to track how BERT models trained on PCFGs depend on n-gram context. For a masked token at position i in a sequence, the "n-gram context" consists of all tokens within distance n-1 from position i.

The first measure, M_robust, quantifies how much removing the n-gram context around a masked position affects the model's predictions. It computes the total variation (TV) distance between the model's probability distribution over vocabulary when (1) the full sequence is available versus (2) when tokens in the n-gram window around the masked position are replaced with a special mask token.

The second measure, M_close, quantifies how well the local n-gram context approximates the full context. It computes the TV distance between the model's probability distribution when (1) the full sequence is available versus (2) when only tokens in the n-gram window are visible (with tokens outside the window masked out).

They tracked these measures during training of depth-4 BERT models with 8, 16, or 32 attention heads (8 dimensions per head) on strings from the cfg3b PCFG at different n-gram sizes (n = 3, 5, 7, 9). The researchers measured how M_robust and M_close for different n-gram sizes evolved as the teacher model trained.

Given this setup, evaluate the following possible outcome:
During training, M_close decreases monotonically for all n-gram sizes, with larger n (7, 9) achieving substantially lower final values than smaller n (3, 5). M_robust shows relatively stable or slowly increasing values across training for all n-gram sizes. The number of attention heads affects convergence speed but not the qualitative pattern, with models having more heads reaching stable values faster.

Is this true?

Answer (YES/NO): NO